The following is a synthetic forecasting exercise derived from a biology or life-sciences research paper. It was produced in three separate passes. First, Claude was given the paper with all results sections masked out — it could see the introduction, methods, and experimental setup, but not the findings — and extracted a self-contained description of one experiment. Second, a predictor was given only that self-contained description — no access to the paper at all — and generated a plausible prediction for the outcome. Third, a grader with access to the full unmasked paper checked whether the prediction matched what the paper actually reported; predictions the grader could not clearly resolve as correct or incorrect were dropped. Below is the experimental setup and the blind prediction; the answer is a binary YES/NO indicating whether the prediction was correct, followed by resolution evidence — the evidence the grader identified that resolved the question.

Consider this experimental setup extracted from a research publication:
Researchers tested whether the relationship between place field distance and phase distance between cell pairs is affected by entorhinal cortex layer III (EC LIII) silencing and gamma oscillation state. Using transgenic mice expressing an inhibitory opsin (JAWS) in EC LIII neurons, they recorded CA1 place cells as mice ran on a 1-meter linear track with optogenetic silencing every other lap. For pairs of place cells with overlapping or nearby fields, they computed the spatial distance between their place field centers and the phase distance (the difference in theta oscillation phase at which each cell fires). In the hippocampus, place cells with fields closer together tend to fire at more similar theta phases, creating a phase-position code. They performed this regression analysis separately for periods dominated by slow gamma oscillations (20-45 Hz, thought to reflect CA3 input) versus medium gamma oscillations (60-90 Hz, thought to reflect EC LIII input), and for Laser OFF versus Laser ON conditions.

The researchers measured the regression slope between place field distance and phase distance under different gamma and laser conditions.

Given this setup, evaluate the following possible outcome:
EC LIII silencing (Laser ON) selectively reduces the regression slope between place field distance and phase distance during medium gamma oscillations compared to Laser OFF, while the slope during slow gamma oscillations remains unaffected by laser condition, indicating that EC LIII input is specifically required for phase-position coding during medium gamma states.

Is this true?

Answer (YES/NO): NO